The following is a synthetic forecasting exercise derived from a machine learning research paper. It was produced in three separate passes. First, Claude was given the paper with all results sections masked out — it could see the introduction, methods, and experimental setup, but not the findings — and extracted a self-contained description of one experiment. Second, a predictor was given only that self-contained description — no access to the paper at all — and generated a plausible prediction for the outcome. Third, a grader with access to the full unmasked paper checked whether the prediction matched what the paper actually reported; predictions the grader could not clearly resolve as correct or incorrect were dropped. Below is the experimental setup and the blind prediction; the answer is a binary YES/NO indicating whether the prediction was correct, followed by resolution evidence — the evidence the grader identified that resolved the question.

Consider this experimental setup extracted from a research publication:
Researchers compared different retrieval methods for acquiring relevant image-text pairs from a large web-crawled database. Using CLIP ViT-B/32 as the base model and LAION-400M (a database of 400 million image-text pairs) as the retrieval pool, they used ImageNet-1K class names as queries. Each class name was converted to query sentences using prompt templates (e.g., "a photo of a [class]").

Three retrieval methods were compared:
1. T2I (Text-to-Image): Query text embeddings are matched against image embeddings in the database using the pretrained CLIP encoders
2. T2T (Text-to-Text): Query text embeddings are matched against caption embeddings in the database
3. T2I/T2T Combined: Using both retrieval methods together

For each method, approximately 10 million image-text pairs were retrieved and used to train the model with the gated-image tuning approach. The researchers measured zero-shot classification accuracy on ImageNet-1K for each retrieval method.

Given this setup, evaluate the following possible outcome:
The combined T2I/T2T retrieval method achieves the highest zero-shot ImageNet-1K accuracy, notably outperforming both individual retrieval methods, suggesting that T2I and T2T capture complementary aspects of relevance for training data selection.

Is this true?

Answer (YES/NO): NO